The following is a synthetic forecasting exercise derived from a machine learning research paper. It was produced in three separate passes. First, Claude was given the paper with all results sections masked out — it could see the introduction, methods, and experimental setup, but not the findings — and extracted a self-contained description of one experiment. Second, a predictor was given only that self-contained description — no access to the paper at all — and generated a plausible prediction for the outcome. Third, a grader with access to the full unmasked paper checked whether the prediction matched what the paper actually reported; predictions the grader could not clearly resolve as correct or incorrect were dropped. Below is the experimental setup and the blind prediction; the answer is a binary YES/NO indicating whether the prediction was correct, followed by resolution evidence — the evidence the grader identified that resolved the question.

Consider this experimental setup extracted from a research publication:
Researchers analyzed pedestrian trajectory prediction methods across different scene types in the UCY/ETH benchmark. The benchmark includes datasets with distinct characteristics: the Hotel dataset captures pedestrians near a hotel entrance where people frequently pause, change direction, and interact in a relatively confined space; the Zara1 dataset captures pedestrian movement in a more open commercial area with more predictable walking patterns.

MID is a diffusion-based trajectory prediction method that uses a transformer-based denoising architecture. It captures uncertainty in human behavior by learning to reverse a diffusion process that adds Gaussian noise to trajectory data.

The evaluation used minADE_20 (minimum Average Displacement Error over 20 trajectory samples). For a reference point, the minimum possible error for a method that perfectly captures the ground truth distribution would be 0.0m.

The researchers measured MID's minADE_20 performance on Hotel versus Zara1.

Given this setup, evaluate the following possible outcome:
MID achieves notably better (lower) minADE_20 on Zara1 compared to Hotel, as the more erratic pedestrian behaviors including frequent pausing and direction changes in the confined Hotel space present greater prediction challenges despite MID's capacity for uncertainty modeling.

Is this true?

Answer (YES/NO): NO